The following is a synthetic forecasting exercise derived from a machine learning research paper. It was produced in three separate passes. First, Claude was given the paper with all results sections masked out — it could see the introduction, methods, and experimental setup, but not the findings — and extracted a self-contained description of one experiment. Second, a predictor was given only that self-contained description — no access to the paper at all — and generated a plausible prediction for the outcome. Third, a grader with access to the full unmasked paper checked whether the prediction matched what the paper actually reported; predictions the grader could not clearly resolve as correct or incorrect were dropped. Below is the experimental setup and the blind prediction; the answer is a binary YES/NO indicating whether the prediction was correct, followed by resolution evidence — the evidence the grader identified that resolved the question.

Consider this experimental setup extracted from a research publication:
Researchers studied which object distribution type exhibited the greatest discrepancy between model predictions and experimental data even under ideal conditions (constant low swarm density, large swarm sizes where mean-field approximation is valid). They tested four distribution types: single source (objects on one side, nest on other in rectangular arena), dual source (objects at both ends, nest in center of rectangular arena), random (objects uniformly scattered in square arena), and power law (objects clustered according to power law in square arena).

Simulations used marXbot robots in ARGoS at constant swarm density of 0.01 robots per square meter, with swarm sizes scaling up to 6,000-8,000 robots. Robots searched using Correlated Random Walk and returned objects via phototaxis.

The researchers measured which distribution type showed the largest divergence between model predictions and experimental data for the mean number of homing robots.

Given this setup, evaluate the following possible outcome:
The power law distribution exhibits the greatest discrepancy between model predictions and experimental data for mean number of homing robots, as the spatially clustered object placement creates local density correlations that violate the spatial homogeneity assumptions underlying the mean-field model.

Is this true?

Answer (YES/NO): YES